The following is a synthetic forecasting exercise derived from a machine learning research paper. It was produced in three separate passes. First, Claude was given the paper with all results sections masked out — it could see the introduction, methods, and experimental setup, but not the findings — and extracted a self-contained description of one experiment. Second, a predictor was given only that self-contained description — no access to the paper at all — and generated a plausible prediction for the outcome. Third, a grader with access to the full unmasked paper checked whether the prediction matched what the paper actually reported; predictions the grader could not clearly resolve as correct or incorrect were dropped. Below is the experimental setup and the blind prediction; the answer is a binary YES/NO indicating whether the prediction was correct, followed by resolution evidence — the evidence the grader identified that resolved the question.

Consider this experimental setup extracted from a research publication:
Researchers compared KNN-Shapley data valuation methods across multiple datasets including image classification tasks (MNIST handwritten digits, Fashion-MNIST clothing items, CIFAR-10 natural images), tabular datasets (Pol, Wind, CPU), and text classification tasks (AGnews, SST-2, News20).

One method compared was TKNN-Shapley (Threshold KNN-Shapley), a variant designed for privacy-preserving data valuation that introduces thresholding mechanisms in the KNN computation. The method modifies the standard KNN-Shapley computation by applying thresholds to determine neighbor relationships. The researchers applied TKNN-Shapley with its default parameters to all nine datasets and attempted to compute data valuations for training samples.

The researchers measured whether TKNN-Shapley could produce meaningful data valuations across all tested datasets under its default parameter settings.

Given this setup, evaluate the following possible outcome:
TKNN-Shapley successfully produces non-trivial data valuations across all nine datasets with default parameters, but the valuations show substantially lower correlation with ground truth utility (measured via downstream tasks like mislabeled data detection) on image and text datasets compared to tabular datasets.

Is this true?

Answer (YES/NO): NO